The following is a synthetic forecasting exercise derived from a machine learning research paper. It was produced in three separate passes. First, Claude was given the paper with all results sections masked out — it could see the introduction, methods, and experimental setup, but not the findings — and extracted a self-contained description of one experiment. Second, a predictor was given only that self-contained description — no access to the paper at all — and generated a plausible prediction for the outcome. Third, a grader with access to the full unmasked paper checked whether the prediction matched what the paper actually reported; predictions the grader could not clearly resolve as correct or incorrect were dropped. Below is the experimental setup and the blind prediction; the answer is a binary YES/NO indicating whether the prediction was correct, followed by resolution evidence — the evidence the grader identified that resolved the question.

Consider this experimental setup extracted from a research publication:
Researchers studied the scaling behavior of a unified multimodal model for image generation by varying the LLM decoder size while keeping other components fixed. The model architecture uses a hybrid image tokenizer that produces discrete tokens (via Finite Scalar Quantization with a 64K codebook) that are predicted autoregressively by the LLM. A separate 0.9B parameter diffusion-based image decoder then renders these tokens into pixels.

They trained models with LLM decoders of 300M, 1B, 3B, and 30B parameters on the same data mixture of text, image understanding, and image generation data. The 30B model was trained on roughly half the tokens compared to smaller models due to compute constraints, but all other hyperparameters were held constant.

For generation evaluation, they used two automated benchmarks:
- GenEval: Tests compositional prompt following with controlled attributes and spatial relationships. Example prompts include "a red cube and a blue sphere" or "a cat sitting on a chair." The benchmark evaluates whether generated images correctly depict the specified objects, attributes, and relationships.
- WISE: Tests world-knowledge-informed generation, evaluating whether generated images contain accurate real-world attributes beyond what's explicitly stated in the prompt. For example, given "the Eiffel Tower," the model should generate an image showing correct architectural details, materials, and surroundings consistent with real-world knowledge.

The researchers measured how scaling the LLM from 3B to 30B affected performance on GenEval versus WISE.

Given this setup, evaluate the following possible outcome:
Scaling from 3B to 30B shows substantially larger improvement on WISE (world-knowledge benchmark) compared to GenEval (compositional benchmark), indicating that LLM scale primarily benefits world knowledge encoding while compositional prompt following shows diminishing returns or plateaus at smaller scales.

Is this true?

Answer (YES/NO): YES